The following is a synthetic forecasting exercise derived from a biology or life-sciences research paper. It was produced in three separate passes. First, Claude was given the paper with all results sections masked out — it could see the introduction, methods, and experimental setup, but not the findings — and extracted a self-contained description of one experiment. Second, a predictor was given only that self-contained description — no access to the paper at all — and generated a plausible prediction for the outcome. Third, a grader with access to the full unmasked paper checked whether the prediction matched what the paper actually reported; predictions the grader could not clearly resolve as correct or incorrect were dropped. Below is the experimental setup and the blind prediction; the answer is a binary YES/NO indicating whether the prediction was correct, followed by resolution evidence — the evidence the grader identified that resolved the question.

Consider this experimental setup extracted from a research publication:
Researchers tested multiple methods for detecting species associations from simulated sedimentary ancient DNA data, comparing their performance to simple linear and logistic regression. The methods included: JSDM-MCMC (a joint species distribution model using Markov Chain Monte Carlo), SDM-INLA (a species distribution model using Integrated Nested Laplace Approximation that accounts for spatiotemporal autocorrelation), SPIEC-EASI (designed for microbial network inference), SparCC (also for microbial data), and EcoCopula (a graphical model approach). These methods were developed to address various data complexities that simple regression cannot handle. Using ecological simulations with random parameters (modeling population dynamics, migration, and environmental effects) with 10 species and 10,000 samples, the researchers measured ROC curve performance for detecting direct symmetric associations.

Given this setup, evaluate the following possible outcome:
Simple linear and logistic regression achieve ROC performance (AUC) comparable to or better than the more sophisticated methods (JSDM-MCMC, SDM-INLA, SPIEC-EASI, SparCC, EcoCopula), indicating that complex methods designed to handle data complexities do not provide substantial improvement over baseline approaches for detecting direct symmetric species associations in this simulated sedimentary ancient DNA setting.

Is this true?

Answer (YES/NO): YES